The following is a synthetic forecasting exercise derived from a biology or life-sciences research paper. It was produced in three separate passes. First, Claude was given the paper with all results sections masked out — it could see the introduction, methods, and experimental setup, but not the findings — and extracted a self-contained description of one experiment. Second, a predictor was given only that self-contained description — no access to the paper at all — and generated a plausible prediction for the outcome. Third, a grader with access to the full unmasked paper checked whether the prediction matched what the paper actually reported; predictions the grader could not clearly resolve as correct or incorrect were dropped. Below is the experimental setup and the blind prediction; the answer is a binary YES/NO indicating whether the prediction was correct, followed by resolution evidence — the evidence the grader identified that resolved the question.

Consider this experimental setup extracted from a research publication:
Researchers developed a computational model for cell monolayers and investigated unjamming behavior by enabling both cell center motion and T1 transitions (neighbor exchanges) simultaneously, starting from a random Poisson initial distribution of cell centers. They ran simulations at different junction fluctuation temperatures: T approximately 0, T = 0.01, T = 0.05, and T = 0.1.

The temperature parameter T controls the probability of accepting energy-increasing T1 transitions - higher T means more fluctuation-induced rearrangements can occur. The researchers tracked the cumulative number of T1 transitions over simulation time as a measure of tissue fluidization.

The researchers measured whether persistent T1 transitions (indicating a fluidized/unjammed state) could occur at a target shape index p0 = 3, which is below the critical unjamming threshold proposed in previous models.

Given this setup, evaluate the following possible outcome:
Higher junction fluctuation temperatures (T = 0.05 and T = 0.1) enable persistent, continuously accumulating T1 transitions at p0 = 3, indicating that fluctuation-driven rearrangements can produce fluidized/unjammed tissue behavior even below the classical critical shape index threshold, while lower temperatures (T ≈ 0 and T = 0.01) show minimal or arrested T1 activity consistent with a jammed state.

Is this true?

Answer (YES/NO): YES